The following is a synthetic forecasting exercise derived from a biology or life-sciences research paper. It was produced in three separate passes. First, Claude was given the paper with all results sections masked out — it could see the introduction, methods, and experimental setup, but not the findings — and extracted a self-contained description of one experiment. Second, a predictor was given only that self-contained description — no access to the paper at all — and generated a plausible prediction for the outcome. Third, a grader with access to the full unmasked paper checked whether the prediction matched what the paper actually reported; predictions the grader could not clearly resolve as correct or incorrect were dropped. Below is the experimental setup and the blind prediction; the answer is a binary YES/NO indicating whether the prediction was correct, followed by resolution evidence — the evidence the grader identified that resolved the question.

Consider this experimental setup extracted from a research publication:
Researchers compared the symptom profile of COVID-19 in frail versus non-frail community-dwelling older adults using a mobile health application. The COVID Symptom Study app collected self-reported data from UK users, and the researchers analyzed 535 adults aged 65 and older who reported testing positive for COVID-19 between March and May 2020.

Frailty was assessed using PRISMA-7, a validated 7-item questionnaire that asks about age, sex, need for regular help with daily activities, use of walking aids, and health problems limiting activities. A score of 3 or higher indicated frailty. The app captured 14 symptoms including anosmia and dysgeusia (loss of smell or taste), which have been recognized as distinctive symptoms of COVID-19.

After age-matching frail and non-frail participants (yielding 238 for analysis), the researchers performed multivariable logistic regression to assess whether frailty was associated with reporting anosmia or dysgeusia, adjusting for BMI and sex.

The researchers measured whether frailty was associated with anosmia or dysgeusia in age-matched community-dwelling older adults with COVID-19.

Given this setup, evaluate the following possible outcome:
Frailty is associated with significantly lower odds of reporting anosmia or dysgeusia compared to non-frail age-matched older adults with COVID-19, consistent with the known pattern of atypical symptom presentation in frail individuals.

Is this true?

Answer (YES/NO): NO